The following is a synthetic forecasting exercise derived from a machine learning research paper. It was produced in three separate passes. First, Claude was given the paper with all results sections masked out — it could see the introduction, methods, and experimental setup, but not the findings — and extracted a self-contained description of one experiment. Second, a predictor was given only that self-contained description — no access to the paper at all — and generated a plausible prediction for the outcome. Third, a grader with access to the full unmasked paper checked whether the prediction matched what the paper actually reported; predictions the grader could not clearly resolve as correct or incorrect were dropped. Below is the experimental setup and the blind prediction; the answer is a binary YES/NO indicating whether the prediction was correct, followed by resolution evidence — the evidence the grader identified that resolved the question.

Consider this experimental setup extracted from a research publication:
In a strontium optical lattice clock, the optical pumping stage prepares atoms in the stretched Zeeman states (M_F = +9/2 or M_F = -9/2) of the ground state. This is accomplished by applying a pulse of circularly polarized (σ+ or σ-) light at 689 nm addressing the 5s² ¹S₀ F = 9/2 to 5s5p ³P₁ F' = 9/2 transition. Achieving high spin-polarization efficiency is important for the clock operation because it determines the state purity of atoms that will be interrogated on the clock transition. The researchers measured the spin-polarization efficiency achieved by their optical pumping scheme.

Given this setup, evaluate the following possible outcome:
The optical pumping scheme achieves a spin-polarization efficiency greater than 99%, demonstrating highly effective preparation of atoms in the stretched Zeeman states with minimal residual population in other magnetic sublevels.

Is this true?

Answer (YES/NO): NO